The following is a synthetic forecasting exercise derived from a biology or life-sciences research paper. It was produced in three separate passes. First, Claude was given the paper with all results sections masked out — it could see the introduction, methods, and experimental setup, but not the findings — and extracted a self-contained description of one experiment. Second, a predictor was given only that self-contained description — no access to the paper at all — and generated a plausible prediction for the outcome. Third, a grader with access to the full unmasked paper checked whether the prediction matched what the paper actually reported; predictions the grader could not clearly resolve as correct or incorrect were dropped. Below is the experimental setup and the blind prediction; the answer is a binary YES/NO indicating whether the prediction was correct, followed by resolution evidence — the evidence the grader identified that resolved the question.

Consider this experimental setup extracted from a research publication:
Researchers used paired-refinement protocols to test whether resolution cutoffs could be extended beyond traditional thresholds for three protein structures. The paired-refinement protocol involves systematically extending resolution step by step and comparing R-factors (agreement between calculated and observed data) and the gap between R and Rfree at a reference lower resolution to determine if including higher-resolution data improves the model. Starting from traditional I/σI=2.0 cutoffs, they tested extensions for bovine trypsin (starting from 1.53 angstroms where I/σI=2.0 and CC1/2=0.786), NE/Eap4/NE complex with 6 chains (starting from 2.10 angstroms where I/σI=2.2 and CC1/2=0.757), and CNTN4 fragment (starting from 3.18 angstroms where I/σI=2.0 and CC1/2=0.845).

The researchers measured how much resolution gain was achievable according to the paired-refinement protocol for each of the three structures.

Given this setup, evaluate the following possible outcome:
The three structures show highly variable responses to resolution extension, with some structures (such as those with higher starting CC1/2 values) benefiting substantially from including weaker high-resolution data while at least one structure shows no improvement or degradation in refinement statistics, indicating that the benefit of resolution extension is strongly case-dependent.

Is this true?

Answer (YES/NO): NO